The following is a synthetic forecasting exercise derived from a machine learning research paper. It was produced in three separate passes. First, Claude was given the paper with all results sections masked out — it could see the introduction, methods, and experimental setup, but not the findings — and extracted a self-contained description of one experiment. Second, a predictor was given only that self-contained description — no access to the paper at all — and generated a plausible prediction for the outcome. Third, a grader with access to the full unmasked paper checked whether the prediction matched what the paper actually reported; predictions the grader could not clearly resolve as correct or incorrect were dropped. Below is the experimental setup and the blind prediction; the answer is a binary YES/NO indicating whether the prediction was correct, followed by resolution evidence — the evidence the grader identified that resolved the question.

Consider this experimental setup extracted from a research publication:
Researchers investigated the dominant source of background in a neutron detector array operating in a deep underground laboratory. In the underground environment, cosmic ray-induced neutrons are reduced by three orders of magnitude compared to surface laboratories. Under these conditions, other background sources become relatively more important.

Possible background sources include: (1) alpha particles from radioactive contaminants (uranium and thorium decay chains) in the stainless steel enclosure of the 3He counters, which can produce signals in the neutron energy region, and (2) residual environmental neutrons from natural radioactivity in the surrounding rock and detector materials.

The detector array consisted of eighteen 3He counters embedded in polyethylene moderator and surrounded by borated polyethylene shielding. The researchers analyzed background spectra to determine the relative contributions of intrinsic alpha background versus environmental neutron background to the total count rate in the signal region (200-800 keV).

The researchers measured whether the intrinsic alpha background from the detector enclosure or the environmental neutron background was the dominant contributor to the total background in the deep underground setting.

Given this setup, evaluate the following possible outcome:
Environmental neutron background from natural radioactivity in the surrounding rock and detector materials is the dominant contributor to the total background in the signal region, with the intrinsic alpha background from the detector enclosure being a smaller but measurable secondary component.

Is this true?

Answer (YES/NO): NO